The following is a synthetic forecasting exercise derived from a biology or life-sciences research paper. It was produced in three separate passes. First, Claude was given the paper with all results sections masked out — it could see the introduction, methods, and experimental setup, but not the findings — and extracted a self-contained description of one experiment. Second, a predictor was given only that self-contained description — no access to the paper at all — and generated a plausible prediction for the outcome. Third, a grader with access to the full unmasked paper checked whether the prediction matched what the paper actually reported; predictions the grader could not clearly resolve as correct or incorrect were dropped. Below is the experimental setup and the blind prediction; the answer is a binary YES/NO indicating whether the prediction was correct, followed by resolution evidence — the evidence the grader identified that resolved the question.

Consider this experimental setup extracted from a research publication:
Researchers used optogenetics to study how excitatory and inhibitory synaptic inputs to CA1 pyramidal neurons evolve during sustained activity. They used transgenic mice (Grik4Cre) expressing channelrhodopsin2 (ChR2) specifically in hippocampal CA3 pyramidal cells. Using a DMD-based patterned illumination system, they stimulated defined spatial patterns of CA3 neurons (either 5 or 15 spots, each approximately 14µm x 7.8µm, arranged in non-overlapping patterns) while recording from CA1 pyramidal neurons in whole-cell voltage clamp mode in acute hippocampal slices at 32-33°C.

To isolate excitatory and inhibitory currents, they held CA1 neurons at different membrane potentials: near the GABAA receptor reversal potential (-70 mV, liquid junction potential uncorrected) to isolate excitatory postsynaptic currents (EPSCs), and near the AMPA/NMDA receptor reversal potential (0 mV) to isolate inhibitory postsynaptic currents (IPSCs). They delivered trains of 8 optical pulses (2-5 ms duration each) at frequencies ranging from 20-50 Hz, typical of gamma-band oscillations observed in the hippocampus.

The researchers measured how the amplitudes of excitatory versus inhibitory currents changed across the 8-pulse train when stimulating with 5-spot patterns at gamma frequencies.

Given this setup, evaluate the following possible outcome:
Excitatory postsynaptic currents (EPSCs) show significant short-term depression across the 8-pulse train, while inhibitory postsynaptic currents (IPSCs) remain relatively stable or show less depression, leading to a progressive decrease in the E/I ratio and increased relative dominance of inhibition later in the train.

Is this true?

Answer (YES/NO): NO